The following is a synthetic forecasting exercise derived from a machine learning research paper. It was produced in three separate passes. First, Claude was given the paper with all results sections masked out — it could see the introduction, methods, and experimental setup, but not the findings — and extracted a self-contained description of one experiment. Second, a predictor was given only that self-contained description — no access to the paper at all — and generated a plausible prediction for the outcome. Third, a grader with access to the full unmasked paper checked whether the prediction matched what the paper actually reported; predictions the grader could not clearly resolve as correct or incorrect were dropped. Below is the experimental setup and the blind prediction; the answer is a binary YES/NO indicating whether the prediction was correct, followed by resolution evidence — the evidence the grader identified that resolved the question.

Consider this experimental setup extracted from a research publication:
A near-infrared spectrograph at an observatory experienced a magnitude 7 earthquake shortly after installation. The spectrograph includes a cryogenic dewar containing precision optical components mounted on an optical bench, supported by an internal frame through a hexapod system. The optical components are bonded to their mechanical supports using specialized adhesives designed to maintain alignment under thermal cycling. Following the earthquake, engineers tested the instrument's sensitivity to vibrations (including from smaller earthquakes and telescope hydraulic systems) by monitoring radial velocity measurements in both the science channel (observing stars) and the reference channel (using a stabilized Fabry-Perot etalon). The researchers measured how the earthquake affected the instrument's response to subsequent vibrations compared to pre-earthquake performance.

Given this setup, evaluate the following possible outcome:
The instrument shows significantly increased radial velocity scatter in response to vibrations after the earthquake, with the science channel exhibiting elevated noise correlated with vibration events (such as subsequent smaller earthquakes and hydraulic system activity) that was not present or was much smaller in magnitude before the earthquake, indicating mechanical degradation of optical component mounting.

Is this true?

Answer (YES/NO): YES